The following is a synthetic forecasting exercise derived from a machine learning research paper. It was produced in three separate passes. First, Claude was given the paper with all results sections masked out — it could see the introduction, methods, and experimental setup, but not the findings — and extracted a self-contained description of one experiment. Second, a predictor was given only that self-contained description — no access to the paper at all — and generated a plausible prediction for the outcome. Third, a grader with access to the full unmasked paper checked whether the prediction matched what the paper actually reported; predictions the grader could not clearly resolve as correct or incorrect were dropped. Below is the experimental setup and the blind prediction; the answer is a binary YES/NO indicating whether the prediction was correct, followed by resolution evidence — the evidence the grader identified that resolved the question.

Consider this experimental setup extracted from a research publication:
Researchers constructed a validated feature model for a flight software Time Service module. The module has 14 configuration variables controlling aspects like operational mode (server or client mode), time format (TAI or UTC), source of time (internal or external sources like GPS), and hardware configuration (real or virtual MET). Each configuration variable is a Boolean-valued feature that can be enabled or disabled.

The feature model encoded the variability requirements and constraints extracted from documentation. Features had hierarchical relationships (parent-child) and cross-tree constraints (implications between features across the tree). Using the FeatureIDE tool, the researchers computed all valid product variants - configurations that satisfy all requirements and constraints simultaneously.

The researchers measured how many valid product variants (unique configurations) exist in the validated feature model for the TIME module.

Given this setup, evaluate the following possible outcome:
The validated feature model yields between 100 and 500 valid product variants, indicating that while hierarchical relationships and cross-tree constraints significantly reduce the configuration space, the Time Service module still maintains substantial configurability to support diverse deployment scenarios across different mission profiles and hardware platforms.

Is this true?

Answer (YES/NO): YES